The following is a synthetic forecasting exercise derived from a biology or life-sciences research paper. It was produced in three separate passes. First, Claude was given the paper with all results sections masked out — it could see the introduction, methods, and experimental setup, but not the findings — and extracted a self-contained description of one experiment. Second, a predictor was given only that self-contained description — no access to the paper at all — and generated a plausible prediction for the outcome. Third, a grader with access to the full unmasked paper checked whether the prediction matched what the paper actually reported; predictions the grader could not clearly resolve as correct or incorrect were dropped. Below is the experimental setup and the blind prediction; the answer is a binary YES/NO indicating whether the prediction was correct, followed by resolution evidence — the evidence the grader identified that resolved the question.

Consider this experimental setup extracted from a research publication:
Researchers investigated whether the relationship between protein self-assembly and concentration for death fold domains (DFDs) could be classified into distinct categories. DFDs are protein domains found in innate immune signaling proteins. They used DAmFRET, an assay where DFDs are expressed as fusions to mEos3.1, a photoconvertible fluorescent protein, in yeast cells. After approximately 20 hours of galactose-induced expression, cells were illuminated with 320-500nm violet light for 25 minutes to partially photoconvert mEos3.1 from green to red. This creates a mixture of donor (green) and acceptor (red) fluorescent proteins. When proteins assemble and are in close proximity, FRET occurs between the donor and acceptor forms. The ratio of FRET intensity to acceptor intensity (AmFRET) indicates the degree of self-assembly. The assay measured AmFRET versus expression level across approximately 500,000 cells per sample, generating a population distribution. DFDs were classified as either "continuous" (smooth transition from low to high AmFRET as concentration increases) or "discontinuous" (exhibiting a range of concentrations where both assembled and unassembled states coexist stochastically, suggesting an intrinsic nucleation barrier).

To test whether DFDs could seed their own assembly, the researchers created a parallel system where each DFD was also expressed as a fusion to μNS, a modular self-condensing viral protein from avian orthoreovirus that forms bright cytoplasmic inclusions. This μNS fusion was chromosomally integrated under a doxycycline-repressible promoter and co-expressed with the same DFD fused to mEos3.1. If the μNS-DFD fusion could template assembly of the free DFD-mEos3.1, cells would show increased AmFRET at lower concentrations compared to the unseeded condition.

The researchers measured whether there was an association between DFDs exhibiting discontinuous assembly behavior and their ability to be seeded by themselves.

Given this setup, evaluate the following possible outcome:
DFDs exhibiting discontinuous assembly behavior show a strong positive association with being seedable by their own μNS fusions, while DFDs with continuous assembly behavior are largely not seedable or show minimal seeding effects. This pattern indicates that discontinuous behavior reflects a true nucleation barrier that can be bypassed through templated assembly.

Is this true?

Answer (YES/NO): YES